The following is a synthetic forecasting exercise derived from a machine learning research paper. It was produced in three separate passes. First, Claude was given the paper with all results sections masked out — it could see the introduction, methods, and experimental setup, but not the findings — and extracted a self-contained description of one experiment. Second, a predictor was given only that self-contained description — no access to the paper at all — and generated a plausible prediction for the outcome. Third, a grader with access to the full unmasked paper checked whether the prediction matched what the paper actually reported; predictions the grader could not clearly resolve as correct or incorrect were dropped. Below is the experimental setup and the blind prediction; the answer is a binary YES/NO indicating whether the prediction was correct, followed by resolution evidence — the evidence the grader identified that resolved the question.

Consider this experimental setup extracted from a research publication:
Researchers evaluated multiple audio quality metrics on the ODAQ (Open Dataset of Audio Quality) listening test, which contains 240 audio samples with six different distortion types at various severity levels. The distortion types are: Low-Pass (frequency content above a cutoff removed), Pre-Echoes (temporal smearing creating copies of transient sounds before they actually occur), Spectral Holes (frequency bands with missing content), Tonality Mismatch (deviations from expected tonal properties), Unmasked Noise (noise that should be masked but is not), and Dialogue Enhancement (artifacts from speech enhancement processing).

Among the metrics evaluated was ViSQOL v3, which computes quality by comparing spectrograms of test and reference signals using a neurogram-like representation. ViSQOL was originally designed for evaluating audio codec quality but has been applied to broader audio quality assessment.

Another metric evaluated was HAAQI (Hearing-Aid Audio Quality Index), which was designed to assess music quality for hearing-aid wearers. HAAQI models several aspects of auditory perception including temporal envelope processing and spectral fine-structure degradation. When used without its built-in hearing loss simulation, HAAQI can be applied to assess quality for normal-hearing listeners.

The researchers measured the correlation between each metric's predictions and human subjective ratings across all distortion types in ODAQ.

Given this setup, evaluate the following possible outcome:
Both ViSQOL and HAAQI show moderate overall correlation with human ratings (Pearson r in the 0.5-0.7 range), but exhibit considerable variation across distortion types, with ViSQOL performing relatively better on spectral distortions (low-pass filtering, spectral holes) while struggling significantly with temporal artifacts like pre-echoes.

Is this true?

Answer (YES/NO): NO